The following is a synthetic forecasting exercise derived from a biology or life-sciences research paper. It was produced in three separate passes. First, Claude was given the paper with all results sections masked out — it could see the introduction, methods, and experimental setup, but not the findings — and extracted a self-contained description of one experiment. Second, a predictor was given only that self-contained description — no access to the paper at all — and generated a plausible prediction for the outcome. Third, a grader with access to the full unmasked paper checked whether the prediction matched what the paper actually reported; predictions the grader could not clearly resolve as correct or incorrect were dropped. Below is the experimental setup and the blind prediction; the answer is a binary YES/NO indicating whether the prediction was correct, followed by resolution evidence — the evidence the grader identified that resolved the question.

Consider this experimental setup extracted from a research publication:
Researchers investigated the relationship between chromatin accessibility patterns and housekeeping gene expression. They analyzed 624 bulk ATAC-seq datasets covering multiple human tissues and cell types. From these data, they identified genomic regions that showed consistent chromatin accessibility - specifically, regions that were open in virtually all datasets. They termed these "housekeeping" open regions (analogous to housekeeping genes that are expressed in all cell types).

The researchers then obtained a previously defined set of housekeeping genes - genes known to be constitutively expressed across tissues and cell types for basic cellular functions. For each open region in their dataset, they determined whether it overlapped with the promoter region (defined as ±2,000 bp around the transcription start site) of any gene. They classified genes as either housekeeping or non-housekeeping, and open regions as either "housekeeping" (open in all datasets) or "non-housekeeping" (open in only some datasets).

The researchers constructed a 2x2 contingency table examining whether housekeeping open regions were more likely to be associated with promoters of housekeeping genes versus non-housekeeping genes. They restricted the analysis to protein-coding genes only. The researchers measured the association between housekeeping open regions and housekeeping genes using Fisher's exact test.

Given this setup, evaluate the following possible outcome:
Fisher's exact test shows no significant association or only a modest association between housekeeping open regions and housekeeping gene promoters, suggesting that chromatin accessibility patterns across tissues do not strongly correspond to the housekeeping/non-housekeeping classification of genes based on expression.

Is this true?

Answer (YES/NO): NO